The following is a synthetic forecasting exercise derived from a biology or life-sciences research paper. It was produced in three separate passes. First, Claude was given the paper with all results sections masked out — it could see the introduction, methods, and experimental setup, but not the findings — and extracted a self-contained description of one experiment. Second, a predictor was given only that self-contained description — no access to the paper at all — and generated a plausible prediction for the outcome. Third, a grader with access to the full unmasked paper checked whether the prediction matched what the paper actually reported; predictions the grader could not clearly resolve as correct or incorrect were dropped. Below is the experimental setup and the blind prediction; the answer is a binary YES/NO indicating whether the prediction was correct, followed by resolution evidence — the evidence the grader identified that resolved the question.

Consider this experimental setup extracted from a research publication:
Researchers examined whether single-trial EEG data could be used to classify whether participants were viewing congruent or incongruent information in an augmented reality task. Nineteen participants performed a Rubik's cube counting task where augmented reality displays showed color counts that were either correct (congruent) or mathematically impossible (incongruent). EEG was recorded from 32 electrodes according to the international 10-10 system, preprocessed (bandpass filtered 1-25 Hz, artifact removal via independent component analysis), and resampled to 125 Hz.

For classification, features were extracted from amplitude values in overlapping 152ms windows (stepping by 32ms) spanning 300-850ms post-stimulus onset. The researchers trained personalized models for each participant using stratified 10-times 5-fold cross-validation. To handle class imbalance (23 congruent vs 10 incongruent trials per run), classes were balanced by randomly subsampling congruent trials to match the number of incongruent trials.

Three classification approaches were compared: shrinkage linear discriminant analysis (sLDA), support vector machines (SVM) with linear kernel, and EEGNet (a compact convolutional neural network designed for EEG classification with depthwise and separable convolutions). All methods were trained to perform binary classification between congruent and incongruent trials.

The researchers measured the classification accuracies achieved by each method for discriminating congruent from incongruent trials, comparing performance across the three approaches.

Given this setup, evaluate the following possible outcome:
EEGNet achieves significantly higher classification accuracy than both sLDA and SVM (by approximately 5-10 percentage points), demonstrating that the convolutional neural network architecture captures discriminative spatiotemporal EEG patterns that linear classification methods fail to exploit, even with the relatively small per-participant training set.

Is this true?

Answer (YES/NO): NO